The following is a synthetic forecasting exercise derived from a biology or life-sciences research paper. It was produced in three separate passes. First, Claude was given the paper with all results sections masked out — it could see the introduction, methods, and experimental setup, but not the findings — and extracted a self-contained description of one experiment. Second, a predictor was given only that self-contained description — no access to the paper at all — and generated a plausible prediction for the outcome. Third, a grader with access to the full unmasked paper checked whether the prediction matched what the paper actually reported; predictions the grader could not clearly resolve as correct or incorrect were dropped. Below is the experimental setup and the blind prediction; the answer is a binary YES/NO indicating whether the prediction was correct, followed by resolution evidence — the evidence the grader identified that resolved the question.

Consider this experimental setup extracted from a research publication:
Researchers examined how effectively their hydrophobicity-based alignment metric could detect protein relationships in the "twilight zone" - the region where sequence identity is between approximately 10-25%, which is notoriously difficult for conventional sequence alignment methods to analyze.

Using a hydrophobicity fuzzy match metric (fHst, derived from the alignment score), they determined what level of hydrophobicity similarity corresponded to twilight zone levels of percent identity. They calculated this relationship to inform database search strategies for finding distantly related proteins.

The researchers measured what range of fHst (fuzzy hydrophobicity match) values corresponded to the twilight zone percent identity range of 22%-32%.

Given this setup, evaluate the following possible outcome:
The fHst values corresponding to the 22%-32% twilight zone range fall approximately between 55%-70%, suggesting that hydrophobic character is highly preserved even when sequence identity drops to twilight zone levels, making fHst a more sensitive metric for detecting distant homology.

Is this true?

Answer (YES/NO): NO